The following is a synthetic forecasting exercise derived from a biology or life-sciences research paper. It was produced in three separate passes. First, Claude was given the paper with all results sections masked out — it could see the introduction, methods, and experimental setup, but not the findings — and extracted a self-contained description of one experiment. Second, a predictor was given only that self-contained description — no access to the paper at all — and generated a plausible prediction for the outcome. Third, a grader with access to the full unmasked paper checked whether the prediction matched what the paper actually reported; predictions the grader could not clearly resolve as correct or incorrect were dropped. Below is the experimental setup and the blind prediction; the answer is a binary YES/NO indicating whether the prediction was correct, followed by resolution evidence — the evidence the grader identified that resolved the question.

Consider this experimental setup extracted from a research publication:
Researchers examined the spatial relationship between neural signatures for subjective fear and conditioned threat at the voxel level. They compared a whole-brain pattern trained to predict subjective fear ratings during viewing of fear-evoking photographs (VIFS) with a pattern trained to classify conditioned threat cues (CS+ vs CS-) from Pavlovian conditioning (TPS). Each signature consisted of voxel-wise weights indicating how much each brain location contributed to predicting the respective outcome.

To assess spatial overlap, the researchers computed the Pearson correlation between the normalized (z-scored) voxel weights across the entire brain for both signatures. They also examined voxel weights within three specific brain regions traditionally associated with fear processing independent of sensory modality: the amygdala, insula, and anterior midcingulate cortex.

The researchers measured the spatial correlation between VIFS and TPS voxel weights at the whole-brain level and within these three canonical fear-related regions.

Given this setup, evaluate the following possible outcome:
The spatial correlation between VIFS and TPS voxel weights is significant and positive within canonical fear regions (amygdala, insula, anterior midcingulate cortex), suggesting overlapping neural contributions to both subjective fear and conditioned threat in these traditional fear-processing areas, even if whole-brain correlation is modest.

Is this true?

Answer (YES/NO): NO